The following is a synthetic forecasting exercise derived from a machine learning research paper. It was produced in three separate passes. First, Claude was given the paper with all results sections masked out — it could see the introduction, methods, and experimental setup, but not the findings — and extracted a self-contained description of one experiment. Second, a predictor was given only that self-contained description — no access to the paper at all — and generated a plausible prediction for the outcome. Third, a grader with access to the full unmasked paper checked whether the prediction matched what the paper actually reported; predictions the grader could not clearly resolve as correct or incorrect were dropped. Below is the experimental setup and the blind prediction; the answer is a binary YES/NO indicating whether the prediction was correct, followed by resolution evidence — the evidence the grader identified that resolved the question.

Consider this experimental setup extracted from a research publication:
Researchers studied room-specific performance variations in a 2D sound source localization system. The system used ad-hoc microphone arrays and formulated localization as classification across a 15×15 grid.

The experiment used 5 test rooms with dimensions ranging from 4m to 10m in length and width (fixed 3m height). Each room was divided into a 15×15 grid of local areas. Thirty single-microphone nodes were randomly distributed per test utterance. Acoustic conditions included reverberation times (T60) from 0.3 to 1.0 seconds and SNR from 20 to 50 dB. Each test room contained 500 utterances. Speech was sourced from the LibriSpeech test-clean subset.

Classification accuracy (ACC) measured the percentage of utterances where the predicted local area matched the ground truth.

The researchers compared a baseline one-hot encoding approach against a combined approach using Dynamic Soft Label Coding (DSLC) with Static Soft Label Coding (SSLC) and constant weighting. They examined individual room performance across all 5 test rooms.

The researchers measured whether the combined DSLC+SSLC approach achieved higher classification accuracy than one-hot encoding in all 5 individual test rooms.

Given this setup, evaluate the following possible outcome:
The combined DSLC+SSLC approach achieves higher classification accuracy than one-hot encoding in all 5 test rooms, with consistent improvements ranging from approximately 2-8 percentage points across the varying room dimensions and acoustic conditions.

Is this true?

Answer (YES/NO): NO